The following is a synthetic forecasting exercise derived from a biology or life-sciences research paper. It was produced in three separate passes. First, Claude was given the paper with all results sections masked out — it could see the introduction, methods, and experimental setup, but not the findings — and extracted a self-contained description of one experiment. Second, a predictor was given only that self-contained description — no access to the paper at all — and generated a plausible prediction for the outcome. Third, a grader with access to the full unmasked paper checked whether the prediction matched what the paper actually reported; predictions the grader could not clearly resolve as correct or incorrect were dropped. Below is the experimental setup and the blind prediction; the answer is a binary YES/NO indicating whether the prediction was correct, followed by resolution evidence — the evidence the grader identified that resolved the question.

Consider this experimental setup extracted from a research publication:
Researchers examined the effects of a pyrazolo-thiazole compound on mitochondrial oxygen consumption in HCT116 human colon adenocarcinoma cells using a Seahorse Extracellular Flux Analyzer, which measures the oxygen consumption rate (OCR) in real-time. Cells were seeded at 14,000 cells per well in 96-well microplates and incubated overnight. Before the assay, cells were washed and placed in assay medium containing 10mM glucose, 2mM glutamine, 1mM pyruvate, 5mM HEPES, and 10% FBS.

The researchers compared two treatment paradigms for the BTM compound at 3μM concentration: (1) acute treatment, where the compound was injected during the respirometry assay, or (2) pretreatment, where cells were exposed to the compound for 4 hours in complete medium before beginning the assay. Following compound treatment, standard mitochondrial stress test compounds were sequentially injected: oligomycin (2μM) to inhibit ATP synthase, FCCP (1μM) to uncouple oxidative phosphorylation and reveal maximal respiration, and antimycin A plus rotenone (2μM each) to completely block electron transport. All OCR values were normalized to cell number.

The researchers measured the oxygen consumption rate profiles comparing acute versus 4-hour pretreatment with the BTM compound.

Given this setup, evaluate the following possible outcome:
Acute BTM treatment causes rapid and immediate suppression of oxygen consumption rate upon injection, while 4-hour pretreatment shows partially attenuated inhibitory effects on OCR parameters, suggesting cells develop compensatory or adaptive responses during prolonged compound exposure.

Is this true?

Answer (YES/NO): NO